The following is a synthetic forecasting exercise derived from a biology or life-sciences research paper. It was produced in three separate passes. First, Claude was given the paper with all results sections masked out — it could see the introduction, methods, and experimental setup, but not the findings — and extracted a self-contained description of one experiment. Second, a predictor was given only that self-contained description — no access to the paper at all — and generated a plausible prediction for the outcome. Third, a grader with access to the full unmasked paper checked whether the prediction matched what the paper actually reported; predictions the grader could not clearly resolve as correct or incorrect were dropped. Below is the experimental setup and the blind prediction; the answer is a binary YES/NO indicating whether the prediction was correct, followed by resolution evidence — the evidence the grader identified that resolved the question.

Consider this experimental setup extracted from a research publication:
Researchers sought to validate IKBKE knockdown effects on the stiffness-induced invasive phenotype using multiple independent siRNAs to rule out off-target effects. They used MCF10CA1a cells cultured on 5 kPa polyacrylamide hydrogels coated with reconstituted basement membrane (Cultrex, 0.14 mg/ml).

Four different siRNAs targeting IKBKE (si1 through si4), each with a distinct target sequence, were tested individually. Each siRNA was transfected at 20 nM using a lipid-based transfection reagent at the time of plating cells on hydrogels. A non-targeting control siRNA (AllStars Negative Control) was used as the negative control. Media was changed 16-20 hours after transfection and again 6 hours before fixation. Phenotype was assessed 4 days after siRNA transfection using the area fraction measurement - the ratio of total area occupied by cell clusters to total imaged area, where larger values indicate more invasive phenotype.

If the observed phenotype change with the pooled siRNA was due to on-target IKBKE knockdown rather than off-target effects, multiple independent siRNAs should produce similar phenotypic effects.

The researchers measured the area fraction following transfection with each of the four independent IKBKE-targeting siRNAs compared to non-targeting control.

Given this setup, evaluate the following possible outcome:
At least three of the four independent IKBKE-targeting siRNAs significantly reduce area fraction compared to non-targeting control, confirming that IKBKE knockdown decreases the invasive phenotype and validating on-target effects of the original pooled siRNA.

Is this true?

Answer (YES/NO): NO